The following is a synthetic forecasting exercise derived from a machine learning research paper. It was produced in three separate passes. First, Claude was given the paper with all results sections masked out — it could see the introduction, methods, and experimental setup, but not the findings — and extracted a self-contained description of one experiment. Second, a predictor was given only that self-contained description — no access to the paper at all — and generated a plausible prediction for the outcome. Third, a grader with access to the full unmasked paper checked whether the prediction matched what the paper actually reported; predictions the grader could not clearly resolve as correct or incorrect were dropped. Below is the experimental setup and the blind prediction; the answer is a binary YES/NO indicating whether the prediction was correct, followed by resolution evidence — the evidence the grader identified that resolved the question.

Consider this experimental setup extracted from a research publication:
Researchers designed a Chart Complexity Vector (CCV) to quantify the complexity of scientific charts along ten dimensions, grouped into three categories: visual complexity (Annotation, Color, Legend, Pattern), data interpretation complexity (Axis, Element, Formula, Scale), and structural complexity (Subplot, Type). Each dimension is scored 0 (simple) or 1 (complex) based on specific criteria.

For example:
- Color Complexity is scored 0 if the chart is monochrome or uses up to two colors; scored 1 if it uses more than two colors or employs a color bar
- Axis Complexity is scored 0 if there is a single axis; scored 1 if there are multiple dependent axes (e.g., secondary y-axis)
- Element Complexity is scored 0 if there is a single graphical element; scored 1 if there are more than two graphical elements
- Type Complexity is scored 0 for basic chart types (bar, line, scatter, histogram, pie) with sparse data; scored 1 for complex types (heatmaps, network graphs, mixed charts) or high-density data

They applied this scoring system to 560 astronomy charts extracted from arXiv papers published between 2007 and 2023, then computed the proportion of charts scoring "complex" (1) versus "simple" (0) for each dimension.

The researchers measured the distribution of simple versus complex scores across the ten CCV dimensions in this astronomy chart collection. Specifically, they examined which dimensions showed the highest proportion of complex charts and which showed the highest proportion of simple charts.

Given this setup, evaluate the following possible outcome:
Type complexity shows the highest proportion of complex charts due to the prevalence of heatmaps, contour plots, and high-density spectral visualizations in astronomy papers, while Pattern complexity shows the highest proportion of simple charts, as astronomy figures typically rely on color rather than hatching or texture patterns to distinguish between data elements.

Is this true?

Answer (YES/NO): NO